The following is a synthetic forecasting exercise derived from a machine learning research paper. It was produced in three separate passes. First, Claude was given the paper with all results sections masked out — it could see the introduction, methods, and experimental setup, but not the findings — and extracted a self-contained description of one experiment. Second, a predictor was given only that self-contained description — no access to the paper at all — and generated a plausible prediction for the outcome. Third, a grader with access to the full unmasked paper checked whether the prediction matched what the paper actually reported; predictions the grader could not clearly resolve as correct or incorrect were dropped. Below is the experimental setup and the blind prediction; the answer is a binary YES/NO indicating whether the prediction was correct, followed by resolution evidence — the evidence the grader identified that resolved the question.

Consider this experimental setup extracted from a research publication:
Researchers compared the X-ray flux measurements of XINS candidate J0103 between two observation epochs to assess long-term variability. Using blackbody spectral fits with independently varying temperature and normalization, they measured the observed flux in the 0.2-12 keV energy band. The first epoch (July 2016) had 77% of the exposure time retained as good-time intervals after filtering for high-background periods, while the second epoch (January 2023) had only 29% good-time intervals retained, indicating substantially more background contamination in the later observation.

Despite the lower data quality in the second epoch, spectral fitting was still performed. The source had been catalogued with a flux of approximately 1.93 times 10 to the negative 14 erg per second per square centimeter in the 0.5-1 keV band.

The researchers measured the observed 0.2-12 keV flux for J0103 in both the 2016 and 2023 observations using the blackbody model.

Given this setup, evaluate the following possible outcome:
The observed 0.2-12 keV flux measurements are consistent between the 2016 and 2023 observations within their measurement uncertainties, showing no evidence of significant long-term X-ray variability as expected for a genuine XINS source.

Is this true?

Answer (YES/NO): NO